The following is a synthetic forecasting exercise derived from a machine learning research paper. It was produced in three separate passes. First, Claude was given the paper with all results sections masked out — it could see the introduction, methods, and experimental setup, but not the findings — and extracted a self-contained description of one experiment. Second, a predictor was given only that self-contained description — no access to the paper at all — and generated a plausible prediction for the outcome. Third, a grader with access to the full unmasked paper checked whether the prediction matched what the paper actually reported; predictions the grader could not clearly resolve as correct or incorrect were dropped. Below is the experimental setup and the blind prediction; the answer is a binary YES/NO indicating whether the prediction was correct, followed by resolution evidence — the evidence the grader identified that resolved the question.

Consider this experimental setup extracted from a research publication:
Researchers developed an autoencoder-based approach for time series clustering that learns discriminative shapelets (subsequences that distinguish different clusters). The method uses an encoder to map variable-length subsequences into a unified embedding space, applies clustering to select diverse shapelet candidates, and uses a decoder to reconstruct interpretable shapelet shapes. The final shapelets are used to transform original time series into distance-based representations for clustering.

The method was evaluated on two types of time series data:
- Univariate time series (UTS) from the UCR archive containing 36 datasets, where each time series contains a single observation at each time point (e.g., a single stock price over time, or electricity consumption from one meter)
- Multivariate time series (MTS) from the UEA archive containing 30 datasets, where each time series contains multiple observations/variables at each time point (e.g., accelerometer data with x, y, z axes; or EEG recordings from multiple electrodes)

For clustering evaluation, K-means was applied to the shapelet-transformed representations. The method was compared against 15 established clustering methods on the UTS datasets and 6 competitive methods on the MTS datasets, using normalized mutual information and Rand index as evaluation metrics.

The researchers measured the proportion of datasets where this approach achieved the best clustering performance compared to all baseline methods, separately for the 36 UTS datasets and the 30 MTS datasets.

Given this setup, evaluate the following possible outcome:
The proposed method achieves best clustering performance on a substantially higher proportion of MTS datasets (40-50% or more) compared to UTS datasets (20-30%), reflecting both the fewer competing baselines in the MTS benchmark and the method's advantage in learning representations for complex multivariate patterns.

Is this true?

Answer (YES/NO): NO